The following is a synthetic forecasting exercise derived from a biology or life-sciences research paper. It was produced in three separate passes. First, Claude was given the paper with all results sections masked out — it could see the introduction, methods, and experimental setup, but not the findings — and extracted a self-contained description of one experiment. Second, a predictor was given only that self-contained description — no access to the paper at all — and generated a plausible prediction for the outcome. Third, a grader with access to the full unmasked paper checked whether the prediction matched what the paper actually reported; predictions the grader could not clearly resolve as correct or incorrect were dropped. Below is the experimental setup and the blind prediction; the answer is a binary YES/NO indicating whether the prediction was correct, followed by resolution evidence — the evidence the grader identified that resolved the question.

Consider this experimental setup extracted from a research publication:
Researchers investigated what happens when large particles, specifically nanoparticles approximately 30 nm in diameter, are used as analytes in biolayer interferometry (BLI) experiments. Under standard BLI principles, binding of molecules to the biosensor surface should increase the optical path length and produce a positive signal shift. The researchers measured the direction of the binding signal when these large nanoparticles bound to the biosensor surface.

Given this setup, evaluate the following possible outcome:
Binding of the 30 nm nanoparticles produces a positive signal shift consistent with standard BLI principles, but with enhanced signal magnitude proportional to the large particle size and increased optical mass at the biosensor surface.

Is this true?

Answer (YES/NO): NO